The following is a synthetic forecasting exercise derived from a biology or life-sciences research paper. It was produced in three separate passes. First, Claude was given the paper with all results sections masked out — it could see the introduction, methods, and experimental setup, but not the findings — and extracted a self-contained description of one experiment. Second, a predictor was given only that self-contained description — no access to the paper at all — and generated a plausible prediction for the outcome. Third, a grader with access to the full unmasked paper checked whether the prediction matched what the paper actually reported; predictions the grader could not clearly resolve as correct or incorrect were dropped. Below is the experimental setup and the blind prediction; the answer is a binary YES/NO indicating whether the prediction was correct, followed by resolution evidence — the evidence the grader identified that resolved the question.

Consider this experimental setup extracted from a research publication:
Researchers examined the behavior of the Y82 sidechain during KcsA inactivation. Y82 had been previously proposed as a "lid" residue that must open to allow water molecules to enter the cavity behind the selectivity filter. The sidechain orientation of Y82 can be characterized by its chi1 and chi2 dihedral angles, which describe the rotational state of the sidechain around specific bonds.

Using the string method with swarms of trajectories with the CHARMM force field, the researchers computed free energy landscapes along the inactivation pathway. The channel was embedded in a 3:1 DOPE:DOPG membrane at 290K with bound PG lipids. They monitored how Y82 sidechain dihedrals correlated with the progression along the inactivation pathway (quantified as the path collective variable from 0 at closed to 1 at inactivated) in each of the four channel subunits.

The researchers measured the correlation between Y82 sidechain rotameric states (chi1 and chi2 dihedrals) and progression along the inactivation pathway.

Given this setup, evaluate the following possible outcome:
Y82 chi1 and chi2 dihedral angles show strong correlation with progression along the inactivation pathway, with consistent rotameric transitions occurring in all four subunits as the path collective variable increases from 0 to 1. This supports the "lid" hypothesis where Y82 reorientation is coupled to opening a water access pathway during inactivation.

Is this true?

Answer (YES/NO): NO